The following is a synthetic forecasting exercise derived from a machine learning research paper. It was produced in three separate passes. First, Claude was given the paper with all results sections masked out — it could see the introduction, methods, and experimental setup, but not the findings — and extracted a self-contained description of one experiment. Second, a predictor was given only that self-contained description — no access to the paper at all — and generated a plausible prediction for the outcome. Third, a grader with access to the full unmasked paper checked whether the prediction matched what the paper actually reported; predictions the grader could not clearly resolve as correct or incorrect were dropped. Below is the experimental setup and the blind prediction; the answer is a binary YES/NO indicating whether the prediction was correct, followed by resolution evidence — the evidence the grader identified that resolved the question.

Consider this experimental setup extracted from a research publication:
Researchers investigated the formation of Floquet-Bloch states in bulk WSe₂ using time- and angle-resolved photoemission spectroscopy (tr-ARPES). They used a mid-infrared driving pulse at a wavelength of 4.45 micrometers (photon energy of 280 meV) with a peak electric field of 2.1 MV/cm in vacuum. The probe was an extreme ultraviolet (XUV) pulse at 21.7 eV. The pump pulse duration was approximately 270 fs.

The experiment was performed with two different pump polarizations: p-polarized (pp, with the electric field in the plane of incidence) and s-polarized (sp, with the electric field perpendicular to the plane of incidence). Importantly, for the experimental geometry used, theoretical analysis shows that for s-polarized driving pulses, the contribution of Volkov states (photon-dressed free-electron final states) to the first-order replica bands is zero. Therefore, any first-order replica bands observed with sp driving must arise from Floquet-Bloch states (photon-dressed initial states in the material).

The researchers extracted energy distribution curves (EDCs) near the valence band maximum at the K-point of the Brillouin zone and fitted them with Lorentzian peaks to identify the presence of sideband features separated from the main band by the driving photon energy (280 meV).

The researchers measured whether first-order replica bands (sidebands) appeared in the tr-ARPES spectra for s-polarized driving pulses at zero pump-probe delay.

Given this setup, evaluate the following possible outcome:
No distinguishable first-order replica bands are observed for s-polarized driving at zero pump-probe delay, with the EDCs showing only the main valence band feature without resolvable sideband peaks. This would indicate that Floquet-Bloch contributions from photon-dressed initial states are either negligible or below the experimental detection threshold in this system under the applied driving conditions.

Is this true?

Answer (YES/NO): NO